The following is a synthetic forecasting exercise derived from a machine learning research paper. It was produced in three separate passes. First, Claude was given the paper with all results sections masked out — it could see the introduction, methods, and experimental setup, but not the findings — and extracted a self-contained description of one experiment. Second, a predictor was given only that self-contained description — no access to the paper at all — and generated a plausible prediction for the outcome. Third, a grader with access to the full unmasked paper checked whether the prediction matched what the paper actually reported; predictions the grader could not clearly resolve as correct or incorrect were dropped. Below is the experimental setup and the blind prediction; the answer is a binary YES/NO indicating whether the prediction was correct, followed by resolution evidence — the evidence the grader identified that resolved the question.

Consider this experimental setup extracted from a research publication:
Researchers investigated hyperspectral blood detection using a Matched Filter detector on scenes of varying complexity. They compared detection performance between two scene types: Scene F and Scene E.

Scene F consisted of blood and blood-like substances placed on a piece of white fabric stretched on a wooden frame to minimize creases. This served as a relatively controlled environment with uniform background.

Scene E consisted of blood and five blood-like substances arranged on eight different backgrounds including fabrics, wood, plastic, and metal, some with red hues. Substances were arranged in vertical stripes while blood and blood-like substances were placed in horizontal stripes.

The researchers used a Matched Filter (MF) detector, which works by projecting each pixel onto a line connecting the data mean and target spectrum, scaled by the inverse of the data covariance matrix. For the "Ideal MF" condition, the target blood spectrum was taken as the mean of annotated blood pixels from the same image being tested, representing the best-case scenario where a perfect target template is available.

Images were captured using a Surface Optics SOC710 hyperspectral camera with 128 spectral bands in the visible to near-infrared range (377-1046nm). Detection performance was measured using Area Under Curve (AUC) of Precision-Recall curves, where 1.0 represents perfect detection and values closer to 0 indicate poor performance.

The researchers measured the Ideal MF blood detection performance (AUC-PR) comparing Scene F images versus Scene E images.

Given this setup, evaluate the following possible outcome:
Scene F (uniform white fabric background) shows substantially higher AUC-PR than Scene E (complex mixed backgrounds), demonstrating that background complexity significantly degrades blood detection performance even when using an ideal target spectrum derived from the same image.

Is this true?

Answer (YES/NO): YES